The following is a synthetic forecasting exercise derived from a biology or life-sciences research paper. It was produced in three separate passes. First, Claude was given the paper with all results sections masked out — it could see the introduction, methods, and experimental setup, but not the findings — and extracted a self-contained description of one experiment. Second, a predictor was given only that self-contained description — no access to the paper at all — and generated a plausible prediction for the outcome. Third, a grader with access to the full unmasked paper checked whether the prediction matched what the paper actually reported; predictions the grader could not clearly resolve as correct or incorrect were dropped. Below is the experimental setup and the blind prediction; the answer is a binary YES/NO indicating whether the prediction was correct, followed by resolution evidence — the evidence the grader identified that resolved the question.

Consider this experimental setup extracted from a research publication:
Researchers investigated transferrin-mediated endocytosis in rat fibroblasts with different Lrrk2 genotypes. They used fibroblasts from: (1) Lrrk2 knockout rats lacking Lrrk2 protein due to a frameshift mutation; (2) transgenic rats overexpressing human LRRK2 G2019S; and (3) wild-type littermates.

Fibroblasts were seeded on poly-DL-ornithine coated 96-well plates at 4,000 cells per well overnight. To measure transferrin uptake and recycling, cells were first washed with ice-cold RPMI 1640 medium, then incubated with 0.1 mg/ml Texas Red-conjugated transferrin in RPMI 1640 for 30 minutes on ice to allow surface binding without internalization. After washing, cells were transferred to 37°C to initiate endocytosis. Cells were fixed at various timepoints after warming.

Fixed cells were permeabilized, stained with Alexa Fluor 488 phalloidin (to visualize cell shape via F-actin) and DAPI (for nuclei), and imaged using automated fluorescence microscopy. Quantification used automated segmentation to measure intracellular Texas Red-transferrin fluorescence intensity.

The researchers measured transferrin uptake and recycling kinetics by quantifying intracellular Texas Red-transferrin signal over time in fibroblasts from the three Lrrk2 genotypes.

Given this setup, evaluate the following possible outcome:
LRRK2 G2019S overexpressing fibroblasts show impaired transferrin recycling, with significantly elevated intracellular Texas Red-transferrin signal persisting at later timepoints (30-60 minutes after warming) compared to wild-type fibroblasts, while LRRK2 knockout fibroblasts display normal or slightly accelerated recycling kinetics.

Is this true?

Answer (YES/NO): NO